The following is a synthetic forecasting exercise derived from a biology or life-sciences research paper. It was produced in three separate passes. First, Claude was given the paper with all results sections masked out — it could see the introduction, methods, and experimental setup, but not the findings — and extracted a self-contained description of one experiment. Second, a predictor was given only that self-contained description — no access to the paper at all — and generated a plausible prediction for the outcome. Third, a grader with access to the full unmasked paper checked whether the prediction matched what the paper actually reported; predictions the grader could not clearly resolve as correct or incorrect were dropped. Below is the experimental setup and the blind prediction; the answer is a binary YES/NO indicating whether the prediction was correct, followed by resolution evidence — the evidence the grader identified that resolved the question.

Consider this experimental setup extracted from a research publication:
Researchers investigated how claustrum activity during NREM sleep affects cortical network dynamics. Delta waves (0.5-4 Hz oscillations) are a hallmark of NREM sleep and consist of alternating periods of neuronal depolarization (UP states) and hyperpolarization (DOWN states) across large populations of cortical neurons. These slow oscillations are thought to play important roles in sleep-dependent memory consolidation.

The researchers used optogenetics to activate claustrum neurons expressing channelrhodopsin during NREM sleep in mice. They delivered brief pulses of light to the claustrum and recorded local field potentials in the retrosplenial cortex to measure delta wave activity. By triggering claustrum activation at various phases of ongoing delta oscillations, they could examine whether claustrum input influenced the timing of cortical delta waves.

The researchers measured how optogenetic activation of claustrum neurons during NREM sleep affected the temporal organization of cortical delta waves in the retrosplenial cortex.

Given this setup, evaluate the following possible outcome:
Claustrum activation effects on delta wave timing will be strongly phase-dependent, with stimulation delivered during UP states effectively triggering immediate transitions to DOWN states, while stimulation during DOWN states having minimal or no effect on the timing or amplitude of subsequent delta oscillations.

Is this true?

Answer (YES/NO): NO